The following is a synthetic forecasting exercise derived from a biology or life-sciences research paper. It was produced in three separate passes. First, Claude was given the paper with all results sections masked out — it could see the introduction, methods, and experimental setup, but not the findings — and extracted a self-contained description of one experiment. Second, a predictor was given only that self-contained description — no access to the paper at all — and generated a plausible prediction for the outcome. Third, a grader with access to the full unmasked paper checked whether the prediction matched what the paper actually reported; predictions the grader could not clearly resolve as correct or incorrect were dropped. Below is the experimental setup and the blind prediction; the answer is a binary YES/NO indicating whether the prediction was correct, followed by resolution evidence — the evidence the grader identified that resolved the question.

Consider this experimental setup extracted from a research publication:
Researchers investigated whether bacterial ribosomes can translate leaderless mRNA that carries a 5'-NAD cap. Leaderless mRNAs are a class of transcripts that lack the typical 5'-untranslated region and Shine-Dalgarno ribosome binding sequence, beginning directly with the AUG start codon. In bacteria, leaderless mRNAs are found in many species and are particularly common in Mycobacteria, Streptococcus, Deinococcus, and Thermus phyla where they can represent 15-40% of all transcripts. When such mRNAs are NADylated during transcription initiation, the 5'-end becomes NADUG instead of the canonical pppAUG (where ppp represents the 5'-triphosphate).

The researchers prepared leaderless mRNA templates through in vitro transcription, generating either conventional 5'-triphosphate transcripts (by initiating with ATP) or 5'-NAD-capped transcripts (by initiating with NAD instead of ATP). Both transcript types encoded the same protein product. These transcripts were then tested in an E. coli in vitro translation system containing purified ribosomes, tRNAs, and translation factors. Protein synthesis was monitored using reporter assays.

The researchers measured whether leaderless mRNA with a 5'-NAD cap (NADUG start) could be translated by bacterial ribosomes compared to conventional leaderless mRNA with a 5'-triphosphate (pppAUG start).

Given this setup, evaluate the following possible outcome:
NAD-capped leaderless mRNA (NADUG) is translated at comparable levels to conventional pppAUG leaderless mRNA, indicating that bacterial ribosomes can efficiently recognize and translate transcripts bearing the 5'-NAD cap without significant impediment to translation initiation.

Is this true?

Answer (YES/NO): YES